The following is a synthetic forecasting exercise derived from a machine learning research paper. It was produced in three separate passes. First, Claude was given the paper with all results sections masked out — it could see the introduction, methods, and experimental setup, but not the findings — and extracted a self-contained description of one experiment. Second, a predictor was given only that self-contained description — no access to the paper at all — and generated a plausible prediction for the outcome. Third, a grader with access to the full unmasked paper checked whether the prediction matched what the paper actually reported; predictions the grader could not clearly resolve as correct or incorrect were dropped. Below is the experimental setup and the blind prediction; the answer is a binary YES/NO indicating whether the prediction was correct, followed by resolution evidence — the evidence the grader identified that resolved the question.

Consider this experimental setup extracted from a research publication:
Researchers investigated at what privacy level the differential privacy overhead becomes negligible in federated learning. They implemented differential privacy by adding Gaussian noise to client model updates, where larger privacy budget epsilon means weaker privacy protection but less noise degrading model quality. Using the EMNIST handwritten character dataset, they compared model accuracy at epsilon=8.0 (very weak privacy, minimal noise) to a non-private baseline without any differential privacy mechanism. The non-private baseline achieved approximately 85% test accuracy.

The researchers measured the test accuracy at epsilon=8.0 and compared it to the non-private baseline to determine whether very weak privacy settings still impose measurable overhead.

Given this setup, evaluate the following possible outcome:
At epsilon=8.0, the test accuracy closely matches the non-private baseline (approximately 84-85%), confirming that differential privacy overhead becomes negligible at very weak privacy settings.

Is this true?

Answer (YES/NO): NO